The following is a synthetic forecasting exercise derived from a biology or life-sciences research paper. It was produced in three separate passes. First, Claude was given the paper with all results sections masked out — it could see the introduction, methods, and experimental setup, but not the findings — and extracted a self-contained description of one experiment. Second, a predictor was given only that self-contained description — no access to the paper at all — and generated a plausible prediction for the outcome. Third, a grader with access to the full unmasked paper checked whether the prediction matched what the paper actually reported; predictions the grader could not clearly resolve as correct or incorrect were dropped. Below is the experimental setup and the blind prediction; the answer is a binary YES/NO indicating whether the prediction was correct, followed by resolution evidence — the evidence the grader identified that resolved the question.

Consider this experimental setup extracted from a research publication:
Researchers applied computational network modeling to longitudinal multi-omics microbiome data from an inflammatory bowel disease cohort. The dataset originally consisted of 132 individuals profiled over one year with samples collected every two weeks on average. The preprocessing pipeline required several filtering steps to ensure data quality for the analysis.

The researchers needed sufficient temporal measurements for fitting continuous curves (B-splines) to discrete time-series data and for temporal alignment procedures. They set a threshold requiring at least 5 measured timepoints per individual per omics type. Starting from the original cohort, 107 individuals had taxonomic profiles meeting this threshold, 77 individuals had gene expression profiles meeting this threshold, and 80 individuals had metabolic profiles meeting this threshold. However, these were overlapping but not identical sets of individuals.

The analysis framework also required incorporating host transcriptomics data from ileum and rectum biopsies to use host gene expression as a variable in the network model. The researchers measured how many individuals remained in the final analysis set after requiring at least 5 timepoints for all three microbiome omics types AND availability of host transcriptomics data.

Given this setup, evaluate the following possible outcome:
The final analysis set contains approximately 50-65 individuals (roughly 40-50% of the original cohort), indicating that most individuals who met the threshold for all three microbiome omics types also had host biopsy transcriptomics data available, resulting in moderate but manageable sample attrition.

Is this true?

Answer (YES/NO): NO